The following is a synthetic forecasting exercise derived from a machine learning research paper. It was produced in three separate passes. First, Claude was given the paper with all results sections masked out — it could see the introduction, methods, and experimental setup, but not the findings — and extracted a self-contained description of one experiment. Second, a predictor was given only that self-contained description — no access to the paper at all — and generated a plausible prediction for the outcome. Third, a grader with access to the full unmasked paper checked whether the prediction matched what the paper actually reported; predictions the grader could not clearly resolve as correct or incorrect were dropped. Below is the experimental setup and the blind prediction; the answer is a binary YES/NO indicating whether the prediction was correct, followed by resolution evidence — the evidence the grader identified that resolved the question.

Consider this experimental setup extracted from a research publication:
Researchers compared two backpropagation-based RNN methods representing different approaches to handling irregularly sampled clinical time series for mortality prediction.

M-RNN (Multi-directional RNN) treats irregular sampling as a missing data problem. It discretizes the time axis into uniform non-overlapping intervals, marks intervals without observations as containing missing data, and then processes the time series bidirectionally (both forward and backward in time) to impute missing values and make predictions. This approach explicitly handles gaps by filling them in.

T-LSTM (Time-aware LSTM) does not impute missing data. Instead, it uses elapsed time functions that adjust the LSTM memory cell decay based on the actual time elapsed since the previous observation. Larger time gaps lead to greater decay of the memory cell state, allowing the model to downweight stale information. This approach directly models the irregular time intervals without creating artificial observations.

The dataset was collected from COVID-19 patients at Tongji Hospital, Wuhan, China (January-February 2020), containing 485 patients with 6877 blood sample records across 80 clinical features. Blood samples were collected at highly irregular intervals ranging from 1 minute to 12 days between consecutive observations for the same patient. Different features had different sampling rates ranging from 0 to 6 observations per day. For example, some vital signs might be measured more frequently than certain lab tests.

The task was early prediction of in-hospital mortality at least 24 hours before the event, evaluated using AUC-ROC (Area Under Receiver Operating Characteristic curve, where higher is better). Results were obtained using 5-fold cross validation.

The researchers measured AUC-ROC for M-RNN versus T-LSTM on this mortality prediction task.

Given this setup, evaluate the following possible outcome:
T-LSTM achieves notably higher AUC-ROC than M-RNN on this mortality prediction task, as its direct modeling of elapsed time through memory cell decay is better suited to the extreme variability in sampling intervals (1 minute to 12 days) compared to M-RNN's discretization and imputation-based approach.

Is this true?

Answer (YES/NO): NO